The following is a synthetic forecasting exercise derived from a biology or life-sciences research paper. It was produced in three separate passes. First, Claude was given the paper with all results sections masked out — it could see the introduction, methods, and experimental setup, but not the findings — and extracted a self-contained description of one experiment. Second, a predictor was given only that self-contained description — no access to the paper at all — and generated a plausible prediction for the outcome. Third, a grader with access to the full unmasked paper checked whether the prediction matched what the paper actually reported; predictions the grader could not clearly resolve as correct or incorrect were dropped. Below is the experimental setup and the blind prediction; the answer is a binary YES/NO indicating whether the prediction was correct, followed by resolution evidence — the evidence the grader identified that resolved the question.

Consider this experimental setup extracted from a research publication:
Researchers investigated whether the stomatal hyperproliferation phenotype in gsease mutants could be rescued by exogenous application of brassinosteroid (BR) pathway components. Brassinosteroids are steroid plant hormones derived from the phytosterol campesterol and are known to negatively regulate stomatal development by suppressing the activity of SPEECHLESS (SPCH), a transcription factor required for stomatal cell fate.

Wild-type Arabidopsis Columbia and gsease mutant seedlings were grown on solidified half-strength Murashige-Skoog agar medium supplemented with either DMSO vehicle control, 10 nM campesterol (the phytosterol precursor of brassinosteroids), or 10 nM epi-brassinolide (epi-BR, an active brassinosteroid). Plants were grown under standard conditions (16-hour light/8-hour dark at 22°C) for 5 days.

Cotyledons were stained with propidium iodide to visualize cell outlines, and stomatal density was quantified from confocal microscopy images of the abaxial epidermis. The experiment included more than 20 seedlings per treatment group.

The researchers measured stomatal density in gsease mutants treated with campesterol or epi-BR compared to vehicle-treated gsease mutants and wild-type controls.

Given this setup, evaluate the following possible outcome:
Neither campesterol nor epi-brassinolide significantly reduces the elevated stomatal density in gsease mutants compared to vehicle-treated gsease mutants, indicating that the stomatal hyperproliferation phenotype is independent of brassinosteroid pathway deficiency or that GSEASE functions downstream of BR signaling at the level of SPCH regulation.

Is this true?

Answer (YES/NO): NO